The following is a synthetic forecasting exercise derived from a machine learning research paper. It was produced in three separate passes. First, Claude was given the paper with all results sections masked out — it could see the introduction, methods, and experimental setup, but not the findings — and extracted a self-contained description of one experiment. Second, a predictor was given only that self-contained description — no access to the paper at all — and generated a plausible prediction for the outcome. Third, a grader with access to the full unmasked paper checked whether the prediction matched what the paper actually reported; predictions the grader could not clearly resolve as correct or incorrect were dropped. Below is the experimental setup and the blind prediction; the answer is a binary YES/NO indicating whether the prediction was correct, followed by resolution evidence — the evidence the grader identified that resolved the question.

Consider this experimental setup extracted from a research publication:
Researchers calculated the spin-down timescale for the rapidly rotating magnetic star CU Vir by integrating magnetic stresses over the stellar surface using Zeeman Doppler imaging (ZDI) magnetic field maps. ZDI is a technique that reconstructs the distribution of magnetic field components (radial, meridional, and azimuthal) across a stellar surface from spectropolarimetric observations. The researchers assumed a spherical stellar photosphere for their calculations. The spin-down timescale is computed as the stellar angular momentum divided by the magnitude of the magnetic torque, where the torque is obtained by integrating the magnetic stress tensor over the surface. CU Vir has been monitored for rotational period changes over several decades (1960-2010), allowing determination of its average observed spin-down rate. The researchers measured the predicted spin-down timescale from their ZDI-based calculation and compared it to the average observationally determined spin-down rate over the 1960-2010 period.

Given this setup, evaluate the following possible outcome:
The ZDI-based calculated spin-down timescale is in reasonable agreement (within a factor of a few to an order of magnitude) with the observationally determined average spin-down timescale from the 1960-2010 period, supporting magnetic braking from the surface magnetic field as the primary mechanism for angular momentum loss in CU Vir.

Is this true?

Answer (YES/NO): YES